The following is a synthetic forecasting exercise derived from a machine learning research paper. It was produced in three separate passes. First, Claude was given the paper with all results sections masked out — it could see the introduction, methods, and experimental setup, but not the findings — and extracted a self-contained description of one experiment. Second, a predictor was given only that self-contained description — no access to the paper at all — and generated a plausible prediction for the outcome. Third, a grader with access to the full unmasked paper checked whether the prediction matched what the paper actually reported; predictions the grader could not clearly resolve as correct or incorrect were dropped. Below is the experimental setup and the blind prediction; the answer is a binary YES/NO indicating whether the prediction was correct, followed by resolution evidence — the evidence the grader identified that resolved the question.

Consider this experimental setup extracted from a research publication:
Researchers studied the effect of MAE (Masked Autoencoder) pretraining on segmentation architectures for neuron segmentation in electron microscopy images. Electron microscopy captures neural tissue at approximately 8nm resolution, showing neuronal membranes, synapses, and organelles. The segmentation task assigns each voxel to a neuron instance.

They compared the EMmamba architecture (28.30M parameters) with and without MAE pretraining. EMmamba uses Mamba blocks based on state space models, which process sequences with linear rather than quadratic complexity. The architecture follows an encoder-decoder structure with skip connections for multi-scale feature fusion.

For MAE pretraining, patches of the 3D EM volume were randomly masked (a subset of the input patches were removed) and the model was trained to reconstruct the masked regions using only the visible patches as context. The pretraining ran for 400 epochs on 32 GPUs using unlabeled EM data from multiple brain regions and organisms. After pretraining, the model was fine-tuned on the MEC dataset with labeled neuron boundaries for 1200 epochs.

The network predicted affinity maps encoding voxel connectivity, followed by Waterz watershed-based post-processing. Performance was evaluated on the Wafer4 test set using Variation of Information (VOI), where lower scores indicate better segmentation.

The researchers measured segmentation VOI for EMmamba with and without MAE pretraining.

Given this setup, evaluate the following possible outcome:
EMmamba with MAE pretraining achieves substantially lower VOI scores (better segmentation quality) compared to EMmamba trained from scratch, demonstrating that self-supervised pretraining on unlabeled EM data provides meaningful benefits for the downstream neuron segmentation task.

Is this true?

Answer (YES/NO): YES